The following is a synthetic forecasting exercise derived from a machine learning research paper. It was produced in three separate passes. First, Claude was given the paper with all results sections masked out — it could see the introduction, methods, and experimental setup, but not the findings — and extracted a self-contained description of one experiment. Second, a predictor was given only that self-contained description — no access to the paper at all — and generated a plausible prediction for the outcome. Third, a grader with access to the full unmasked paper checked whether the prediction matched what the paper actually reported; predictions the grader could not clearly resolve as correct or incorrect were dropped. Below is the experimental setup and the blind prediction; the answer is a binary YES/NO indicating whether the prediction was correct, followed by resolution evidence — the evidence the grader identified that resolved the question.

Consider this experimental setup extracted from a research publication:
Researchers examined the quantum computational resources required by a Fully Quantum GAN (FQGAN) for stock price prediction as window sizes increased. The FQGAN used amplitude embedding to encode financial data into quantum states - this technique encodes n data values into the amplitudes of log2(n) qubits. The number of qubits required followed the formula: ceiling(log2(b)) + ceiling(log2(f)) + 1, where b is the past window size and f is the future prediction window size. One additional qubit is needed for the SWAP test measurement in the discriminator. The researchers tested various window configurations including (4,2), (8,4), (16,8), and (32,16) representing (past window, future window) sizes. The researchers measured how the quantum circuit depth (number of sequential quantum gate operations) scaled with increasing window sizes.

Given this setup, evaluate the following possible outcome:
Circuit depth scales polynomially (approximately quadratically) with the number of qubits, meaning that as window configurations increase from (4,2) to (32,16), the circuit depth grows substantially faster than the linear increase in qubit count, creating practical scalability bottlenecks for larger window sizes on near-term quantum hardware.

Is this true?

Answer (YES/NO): NO